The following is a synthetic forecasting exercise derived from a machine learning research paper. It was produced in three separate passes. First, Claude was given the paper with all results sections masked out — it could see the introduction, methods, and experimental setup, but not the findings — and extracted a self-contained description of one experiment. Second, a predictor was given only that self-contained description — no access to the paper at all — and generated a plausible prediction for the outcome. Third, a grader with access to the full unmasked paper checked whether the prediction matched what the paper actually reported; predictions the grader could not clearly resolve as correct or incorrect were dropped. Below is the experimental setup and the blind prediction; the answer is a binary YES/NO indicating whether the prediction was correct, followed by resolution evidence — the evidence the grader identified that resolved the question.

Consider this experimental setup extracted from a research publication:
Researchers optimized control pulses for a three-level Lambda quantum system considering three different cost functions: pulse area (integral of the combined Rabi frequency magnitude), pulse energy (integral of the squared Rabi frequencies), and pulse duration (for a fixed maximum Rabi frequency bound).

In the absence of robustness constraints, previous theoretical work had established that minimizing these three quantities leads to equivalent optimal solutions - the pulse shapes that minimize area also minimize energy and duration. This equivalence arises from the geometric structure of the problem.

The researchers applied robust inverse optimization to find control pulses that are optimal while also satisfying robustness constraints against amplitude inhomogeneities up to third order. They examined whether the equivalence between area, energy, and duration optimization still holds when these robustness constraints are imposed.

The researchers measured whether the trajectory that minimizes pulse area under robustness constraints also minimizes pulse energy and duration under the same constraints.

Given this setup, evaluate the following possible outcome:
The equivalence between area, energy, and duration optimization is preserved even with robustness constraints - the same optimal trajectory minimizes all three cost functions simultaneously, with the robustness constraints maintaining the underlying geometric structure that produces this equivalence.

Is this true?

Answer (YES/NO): YES